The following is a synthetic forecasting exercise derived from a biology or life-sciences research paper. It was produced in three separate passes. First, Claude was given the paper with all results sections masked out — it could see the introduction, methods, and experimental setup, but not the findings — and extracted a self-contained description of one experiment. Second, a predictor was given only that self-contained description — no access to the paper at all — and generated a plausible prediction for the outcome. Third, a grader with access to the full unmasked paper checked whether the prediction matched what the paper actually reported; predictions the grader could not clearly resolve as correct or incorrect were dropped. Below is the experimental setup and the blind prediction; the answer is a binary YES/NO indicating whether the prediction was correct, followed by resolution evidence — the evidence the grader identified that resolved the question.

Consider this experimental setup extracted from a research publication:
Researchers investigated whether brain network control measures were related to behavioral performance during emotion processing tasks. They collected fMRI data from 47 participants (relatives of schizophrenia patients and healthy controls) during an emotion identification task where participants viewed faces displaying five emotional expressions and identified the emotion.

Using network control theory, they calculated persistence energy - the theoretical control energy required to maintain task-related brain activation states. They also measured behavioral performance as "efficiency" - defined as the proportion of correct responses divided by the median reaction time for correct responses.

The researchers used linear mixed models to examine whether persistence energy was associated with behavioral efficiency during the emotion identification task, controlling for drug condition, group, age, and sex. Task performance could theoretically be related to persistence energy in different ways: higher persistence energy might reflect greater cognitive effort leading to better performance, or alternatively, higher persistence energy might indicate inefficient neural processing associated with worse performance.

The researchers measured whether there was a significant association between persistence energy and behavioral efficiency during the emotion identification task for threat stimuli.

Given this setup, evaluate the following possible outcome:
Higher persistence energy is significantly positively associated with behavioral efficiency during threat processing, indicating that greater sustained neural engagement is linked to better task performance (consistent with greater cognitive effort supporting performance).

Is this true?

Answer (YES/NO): YES